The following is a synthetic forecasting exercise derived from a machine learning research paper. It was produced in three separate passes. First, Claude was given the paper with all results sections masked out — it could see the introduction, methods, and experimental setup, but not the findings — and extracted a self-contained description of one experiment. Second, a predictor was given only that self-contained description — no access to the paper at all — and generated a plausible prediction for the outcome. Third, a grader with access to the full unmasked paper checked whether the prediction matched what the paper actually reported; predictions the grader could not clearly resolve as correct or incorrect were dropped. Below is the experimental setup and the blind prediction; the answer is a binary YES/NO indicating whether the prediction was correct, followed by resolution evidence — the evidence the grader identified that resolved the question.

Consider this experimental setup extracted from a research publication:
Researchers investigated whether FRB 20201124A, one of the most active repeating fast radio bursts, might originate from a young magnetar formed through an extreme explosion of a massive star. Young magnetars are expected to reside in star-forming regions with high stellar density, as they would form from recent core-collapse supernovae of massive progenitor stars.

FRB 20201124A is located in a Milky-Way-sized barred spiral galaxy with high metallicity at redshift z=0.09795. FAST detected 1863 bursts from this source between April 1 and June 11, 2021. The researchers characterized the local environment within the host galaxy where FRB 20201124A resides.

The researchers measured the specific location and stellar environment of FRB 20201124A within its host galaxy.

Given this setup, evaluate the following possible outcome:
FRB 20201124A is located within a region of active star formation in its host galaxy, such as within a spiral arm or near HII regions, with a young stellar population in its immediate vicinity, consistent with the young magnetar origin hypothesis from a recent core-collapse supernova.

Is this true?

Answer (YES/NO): NO